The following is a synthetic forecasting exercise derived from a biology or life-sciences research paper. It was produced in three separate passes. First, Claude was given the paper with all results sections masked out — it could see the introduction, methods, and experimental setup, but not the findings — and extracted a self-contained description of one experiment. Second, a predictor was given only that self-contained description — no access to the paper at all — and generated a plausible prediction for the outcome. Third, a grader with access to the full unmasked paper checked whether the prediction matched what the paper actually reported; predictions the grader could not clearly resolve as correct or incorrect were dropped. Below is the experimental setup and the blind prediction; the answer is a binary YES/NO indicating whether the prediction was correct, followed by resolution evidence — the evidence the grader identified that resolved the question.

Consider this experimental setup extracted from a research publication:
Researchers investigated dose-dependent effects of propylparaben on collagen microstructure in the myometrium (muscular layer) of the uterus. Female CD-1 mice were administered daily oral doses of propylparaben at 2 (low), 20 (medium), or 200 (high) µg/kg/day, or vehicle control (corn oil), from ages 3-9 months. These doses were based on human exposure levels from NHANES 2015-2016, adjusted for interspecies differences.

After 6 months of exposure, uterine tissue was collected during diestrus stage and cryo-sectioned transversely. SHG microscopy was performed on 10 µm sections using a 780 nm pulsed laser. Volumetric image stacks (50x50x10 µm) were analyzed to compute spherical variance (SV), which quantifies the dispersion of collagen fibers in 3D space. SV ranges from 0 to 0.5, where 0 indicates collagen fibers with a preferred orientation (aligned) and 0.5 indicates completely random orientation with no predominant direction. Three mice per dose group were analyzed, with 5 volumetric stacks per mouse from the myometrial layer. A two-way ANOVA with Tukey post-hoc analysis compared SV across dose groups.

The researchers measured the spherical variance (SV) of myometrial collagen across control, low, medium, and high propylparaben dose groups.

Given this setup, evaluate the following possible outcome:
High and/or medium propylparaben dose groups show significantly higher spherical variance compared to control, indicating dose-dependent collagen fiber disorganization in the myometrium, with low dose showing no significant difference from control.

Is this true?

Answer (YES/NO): YES